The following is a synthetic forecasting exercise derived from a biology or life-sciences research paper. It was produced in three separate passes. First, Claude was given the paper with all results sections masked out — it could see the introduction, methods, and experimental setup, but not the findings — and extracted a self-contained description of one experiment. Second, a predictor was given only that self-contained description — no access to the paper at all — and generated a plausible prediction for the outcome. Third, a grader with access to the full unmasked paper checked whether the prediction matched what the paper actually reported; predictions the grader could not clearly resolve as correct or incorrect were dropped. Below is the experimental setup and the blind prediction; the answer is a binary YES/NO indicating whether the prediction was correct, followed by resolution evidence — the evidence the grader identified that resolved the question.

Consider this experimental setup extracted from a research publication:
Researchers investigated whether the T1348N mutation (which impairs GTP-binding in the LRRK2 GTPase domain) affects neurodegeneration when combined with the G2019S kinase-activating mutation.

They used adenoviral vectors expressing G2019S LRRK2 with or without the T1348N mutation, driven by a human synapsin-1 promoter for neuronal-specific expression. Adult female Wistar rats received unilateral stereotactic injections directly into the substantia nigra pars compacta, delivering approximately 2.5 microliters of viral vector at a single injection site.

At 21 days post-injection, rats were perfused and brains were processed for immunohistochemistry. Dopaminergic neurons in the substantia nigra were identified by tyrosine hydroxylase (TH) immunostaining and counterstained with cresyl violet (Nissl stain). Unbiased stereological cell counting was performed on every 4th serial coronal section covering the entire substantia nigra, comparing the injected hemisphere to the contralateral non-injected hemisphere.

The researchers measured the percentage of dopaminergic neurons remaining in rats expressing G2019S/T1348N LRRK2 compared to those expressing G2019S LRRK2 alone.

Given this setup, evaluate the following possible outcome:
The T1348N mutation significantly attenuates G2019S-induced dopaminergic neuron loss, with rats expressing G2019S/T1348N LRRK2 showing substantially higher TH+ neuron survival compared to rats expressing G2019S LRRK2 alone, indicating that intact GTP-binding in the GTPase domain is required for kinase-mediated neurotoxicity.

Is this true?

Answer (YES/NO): NO